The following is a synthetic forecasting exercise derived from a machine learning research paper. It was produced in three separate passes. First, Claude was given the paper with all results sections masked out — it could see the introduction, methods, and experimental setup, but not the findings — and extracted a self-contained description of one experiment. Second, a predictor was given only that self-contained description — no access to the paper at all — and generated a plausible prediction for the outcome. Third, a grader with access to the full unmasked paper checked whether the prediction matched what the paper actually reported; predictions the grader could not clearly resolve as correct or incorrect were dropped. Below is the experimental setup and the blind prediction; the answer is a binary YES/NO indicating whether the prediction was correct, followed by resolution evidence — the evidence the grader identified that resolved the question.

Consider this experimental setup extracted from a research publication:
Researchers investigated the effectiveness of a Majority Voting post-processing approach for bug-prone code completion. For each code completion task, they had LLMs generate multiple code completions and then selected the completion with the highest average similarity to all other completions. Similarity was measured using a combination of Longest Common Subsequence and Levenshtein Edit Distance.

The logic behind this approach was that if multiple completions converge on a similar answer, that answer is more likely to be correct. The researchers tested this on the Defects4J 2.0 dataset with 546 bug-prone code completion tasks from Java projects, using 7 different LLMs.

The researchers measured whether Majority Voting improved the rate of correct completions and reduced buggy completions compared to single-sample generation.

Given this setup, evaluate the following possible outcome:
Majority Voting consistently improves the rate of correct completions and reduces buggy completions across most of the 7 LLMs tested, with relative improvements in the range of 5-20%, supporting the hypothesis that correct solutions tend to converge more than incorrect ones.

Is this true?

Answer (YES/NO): NO